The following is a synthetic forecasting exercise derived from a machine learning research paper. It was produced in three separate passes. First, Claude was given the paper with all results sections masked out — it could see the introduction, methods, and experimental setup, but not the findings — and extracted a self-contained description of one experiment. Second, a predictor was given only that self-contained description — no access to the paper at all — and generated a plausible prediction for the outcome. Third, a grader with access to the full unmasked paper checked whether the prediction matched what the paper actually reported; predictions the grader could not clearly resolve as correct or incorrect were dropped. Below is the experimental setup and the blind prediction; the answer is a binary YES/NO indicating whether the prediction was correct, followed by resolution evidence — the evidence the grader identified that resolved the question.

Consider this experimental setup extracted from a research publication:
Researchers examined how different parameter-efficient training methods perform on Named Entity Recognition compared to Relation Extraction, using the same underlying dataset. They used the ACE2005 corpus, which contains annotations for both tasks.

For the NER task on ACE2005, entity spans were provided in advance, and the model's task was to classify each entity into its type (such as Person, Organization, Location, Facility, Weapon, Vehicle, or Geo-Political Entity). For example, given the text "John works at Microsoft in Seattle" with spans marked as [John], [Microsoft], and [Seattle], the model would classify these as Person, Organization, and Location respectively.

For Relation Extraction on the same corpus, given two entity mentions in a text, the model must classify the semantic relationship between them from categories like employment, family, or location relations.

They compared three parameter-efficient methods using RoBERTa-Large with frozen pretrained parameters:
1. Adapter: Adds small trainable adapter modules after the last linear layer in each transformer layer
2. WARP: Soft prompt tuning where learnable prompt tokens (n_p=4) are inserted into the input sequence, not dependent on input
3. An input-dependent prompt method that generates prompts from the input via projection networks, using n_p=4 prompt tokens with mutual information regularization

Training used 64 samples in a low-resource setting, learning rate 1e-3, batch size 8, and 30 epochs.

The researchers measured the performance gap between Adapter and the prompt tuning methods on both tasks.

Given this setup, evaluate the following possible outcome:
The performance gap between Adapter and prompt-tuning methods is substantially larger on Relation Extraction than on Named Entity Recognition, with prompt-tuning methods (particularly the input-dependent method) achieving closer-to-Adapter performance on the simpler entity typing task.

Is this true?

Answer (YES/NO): NO